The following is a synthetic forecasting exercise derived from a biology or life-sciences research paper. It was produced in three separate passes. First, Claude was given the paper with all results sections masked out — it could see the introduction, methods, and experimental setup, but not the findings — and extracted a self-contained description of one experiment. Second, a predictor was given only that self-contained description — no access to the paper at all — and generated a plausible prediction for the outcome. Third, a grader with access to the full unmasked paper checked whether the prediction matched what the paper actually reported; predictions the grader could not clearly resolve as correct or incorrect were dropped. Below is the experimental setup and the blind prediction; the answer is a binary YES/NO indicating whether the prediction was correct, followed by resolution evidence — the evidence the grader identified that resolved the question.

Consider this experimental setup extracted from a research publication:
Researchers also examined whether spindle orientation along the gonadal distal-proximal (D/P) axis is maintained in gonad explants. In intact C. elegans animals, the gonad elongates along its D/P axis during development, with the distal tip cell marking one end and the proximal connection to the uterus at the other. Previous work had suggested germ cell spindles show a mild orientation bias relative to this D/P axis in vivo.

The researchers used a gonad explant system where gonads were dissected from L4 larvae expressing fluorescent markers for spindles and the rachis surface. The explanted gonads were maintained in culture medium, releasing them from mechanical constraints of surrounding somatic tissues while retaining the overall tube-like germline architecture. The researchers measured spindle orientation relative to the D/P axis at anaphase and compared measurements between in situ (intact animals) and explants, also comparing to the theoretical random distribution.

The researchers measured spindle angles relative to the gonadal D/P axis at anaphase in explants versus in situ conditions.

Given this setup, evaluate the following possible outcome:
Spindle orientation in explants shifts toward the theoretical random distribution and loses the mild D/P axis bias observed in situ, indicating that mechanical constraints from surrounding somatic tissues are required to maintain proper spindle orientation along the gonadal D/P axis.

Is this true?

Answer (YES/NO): NO